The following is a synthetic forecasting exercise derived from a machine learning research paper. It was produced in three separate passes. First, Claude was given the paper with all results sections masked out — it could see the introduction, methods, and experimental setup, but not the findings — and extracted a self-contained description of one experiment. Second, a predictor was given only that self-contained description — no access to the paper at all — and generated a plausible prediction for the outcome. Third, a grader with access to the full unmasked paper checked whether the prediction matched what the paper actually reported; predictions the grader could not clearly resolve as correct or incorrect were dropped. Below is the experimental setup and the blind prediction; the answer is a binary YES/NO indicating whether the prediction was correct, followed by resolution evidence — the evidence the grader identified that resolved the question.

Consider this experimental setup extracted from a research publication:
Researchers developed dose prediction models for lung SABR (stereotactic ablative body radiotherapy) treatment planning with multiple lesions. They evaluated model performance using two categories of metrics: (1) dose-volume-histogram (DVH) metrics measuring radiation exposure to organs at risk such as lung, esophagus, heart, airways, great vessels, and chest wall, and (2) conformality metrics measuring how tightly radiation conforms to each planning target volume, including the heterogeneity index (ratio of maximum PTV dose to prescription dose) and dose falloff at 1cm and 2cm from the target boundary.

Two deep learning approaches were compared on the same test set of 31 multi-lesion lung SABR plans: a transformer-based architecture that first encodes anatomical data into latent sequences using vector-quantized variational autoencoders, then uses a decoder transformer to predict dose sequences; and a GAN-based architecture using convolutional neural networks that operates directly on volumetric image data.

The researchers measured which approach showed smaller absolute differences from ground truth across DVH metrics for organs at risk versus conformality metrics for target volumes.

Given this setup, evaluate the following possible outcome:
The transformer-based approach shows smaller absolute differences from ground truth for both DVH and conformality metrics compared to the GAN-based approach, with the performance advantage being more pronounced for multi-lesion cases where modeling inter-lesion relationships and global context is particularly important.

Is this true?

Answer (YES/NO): NO